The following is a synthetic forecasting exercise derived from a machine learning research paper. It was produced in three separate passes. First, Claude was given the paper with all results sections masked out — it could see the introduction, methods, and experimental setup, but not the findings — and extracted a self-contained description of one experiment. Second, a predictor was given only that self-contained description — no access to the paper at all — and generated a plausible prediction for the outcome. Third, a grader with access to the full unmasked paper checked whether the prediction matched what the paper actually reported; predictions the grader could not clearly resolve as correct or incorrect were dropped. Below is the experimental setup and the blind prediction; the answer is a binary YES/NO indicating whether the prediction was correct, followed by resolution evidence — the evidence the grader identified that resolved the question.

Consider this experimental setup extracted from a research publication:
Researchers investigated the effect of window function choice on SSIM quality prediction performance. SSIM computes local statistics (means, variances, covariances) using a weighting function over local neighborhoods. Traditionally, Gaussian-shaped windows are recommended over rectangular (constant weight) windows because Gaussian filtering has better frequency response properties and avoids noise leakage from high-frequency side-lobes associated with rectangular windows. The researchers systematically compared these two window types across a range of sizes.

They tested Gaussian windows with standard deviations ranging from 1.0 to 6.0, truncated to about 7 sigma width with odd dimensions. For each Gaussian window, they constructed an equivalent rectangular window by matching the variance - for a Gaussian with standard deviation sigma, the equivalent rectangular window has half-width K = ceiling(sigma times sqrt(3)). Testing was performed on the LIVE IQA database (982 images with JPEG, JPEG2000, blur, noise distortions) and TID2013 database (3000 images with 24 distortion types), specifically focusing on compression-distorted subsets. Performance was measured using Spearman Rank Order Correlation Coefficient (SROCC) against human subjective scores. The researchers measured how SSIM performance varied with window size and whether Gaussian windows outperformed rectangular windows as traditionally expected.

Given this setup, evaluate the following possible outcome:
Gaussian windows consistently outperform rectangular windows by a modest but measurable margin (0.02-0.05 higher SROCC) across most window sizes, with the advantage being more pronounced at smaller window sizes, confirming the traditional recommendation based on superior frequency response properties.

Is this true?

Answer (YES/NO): NO